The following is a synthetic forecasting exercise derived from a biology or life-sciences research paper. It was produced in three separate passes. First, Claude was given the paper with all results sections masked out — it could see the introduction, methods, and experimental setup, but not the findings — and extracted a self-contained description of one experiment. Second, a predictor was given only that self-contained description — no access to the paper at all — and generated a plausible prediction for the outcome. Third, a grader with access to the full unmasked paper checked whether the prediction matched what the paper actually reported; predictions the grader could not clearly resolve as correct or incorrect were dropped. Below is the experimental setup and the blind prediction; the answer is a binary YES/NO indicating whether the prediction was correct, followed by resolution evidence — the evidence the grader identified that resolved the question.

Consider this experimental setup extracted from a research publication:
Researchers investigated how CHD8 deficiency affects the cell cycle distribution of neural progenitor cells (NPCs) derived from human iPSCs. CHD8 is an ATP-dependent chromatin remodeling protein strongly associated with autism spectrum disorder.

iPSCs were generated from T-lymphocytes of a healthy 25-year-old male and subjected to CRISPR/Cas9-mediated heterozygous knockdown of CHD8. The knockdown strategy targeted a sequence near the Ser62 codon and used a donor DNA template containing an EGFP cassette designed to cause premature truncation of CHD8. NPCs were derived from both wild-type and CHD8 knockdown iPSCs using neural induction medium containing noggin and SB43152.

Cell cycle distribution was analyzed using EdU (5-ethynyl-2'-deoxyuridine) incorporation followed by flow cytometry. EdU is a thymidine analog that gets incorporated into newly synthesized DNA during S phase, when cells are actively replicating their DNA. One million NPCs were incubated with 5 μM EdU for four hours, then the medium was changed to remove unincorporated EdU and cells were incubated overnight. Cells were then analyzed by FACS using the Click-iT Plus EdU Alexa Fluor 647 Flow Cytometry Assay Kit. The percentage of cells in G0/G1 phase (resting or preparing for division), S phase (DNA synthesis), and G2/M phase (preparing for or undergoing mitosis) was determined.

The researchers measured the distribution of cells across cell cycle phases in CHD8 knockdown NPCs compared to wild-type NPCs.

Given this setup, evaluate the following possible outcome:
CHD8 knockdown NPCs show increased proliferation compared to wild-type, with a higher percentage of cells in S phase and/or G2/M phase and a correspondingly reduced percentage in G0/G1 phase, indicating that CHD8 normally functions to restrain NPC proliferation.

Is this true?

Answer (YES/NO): YES